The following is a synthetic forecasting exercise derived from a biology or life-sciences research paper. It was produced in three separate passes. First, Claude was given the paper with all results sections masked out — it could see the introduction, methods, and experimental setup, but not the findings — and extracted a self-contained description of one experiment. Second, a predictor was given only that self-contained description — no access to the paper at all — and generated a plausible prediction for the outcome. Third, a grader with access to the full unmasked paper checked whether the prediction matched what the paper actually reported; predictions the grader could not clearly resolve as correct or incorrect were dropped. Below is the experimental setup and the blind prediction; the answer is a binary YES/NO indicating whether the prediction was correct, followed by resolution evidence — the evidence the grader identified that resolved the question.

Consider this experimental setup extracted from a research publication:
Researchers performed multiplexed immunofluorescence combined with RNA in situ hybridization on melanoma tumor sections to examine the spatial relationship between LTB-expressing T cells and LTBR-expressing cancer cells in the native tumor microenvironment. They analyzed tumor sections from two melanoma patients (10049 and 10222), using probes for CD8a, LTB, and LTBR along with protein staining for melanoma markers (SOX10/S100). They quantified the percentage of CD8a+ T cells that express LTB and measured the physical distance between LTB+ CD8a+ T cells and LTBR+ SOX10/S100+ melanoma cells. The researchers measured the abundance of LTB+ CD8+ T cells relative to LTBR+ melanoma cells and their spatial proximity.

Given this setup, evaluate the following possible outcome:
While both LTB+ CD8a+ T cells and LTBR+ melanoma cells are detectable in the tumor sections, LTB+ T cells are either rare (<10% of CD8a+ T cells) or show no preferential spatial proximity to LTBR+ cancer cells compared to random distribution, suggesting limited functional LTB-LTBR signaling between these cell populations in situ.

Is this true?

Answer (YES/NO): YES